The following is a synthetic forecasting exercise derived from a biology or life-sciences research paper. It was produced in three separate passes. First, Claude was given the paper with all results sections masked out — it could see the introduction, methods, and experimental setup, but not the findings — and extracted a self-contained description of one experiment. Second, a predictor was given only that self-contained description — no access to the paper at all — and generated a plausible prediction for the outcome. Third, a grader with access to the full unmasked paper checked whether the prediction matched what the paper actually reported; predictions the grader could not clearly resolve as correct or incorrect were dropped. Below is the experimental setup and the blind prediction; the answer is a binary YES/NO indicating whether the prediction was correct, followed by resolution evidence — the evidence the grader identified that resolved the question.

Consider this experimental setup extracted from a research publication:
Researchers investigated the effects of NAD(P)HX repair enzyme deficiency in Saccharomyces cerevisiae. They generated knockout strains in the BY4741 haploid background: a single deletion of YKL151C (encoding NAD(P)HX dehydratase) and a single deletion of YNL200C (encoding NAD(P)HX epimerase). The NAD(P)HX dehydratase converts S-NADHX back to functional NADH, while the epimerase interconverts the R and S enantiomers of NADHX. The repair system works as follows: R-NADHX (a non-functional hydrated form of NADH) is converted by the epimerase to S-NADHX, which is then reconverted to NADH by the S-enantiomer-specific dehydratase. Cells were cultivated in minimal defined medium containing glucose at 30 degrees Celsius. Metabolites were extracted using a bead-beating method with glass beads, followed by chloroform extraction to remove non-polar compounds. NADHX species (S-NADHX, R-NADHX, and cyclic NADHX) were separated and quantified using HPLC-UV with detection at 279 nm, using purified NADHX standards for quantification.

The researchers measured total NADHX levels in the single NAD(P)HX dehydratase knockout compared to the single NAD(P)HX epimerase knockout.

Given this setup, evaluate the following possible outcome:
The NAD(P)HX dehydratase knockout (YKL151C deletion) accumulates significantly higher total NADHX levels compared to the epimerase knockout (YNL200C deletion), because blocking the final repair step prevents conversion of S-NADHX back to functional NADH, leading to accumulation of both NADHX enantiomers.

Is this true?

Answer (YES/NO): YES